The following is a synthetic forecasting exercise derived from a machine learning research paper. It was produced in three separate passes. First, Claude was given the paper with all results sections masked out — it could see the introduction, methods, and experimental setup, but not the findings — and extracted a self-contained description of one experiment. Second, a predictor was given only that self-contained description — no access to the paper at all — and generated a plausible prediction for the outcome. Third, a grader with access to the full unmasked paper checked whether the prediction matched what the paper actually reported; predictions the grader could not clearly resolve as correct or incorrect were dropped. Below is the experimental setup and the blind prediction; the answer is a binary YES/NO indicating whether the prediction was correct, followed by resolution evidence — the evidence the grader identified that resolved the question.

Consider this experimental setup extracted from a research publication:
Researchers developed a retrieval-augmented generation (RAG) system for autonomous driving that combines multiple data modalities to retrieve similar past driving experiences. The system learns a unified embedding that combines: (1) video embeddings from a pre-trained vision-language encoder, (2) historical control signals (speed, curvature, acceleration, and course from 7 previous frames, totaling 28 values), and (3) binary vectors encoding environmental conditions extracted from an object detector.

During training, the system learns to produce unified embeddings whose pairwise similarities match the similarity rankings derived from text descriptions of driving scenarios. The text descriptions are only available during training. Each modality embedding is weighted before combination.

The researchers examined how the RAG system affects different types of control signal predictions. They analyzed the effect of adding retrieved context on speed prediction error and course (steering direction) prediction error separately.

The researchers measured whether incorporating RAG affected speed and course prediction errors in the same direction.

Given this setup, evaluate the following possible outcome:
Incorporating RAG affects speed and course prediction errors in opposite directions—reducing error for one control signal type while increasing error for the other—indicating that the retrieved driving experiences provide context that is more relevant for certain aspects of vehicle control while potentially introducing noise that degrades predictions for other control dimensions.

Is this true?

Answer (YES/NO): YES